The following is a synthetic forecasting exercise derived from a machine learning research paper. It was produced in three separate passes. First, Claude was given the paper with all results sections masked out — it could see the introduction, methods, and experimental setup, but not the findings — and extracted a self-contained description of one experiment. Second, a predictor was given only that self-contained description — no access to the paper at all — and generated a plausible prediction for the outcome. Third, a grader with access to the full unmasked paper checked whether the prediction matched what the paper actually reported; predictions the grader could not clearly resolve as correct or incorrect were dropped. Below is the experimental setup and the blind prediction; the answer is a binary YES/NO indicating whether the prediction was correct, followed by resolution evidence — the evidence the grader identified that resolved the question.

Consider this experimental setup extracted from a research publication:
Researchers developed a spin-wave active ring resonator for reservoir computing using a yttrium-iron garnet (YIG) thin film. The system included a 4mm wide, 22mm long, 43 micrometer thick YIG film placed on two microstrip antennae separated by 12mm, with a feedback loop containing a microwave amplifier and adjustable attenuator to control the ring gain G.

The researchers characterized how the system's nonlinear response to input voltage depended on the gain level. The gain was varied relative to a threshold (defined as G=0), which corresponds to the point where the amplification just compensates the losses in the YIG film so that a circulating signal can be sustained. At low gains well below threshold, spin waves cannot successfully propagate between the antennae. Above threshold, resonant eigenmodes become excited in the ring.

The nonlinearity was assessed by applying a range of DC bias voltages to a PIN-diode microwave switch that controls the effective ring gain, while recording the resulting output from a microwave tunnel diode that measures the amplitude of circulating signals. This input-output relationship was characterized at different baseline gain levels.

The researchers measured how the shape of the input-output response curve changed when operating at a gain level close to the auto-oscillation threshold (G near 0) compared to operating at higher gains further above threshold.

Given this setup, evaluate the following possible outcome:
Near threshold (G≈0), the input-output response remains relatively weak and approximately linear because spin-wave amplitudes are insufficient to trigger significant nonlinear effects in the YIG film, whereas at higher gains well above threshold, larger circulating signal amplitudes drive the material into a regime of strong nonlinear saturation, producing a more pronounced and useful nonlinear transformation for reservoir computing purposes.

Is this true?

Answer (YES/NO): NO